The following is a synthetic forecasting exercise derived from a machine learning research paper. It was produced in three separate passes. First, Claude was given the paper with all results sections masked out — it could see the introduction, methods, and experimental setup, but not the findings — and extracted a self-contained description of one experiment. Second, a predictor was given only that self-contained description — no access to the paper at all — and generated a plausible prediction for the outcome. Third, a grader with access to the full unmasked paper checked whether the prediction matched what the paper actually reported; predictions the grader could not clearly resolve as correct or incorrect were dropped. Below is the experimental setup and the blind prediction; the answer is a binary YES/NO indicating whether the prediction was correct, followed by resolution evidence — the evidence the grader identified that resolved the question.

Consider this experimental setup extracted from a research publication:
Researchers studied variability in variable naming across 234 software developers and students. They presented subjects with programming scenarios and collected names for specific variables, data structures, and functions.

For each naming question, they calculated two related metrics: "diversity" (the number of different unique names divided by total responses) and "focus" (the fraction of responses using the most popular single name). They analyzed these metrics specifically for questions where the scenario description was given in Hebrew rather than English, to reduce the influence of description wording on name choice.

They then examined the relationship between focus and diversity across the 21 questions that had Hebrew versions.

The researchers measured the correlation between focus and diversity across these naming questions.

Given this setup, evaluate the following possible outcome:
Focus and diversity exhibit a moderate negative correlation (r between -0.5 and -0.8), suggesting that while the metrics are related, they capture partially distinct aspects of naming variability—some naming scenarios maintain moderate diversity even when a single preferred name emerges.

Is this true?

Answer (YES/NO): NO